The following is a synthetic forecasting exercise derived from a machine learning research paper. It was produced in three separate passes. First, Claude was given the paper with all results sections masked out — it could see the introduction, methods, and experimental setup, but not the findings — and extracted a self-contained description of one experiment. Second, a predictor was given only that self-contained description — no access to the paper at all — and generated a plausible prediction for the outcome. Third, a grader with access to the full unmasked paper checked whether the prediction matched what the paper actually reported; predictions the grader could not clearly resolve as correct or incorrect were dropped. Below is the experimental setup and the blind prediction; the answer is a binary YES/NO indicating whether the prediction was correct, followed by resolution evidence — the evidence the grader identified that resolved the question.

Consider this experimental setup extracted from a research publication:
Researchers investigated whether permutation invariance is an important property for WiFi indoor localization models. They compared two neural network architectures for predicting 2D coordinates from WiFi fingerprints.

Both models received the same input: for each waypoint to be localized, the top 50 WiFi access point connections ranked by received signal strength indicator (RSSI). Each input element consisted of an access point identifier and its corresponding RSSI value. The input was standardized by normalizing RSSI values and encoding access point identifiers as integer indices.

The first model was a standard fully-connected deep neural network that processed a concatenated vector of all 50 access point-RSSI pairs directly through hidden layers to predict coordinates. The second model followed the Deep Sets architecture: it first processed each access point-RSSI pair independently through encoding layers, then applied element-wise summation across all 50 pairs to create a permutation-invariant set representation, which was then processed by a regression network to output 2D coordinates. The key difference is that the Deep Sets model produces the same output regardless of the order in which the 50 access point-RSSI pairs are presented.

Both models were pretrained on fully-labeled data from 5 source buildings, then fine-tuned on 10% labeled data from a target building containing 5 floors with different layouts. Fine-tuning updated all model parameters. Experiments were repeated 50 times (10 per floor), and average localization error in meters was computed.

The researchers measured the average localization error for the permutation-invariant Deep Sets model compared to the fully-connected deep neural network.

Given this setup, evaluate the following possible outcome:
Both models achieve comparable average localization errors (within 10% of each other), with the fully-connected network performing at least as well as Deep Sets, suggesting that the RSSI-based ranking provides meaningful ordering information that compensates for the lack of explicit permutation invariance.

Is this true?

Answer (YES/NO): NO